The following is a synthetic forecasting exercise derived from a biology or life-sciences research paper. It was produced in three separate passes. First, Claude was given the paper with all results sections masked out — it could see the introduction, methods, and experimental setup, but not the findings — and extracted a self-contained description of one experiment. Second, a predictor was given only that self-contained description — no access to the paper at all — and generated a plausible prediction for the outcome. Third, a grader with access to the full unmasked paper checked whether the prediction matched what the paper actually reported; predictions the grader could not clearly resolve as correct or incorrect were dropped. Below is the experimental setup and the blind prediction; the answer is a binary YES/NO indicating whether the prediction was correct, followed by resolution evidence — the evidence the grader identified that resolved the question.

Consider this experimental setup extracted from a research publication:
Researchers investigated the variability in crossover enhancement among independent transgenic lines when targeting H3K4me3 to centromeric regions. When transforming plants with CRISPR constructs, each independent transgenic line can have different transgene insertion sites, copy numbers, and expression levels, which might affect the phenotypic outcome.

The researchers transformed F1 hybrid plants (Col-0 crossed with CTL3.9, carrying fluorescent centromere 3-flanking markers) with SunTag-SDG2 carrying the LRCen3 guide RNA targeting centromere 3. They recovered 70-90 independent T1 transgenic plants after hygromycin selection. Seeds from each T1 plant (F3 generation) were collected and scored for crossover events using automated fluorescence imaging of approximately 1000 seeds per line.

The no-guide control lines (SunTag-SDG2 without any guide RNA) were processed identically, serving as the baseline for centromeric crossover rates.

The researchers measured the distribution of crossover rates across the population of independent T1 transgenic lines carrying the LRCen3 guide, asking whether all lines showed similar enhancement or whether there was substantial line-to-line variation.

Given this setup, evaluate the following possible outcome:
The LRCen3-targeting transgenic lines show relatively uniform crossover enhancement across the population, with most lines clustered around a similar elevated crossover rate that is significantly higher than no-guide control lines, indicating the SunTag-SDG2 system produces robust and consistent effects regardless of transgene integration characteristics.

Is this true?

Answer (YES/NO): NO